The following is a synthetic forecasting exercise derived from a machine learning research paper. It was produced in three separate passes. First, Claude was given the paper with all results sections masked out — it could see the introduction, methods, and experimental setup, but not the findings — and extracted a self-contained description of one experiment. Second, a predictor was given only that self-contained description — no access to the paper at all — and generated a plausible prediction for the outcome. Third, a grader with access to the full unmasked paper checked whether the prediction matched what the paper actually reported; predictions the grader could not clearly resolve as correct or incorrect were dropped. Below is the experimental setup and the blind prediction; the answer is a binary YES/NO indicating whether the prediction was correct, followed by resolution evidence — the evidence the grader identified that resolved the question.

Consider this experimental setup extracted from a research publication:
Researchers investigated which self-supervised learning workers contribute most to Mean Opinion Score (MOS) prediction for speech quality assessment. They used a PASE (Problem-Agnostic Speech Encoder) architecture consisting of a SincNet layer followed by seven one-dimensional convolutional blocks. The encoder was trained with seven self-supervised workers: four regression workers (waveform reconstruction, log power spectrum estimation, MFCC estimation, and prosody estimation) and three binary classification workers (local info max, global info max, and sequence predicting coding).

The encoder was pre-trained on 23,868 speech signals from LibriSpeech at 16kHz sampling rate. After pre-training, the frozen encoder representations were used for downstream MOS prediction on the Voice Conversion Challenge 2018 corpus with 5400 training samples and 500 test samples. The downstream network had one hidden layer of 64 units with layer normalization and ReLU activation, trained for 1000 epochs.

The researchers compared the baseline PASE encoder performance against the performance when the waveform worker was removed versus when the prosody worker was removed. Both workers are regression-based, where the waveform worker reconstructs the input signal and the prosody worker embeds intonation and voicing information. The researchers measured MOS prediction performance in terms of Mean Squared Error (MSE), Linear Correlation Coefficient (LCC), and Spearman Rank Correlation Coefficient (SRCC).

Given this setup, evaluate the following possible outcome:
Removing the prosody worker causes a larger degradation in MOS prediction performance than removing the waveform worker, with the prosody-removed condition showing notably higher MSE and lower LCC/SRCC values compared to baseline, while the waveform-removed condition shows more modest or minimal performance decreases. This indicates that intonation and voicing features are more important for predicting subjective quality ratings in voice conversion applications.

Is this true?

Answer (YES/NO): NO